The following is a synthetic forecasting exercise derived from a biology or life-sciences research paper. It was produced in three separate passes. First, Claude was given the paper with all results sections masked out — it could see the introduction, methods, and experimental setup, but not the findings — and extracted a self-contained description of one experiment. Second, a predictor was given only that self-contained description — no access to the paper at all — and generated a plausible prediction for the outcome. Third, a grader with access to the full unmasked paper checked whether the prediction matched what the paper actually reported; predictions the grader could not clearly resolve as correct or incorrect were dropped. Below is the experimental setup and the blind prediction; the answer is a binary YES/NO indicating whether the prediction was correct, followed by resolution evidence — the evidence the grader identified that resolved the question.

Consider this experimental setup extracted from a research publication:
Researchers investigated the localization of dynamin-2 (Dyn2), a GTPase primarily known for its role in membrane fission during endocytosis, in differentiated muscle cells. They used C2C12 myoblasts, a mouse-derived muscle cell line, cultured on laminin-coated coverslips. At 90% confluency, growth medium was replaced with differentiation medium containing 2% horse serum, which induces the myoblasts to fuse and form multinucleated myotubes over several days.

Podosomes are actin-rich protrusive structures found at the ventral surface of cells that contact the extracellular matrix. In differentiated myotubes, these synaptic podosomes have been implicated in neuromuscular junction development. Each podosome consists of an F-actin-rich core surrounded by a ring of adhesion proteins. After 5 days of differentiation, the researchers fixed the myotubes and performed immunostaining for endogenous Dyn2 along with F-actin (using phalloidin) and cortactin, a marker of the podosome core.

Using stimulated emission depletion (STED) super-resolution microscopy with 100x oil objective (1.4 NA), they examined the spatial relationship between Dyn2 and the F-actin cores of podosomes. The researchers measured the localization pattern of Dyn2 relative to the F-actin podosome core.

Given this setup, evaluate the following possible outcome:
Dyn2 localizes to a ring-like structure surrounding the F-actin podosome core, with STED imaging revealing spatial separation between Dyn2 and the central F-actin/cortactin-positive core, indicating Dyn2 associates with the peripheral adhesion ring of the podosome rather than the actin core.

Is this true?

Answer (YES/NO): NO